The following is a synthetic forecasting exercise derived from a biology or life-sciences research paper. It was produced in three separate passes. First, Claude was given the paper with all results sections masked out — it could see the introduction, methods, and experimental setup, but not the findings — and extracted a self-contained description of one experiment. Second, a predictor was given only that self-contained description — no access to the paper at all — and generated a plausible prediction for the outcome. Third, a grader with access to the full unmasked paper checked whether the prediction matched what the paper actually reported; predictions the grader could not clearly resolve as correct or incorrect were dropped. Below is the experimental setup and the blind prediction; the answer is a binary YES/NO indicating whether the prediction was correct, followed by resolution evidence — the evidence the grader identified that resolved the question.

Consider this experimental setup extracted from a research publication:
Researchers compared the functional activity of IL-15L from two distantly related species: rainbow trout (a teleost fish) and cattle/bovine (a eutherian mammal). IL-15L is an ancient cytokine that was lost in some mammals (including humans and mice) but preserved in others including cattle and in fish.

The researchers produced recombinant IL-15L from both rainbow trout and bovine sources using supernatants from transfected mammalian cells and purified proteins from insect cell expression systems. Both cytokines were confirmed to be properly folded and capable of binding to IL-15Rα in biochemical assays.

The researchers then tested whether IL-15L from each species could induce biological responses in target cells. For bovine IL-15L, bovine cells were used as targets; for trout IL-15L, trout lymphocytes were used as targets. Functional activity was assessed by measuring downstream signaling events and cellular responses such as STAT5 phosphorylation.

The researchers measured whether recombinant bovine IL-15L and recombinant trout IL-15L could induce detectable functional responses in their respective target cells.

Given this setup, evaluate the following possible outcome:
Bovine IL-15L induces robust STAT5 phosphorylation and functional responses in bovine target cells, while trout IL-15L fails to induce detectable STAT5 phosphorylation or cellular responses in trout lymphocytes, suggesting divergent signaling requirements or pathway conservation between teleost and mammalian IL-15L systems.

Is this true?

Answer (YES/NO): NO